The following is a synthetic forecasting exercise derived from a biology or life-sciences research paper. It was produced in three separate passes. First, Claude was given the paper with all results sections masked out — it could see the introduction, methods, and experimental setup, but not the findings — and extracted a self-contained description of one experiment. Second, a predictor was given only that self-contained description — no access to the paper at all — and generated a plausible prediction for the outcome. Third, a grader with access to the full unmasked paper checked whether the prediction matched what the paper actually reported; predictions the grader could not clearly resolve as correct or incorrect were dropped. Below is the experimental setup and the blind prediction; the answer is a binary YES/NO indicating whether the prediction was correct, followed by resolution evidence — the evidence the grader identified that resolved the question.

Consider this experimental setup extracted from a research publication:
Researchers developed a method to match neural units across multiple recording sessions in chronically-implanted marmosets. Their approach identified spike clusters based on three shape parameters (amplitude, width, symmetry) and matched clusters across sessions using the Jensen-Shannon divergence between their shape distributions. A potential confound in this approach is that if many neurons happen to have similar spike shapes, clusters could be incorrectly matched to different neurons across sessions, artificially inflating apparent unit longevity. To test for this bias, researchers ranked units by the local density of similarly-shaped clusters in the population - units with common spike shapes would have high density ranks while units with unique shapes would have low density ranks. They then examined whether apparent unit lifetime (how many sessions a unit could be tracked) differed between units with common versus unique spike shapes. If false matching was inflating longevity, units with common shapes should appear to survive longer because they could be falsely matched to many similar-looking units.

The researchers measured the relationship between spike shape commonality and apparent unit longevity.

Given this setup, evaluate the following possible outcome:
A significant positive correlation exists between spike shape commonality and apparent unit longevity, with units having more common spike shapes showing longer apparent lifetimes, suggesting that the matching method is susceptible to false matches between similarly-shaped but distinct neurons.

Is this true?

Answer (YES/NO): NO